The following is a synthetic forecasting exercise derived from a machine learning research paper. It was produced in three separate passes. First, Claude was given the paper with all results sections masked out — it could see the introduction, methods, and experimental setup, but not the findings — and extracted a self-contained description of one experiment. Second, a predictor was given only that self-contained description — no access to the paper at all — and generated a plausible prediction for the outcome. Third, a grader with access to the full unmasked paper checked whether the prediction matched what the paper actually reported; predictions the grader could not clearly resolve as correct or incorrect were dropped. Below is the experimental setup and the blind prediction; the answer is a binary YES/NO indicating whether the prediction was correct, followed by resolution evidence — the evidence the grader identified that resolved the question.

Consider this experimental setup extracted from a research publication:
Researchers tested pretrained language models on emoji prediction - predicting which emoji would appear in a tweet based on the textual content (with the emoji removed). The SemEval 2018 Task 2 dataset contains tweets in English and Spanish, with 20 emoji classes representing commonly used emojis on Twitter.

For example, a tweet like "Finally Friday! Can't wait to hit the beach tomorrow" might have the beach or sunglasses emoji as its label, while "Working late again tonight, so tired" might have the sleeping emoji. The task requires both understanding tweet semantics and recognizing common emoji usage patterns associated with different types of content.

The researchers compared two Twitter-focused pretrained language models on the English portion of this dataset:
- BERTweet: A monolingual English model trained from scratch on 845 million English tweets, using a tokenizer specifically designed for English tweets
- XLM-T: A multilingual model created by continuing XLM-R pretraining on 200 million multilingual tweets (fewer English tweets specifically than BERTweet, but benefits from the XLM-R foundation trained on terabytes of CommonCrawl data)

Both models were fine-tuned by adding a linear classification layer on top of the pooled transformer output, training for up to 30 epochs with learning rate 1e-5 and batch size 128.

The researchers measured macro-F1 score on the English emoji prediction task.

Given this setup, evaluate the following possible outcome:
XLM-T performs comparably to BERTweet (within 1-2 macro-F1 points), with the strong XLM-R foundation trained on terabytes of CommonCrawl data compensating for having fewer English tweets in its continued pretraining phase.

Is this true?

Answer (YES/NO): YES